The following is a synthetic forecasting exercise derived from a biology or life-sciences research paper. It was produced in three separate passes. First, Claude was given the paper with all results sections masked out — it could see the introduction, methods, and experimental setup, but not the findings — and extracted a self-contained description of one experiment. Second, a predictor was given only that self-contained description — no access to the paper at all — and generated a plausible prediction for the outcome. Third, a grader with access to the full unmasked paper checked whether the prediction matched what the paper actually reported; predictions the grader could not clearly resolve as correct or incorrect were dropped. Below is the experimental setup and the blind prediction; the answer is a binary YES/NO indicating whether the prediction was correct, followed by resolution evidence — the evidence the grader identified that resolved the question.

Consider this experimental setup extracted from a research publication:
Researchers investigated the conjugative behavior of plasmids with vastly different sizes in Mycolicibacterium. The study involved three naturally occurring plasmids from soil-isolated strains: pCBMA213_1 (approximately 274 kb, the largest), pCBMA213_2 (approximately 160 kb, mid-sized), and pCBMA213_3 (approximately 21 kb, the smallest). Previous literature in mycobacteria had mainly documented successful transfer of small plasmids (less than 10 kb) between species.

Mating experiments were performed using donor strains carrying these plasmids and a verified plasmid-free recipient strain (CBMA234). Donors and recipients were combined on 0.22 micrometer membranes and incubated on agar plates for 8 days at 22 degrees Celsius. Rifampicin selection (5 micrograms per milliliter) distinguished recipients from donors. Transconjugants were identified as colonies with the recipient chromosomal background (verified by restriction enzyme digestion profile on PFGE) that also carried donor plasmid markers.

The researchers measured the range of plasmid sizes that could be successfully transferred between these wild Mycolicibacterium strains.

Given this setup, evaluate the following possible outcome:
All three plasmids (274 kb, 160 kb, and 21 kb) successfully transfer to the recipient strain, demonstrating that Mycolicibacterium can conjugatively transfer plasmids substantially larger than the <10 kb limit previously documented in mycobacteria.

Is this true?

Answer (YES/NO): NO